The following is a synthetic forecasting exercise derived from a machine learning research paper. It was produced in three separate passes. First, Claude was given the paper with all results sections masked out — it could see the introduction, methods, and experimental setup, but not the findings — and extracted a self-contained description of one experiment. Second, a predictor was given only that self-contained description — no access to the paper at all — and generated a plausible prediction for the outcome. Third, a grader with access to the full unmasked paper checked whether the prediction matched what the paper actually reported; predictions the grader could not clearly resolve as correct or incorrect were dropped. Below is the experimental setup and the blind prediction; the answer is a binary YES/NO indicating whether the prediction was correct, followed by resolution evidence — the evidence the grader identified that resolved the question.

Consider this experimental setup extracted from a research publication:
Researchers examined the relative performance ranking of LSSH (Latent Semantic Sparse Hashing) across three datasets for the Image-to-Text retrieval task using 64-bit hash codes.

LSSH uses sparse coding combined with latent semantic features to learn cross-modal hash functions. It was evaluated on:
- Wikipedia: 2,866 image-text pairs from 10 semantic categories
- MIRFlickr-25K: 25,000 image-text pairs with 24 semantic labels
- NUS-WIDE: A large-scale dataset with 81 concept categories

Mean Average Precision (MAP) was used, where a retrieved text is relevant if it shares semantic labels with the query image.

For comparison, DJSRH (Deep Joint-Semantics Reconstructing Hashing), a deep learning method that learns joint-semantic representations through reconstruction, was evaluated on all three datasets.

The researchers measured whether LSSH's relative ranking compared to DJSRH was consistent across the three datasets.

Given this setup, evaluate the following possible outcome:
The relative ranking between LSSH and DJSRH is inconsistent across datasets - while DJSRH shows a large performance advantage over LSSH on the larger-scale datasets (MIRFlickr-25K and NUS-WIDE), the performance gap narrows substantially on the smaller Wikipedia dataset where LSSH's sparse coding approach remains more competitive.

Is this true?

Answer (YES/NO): NO